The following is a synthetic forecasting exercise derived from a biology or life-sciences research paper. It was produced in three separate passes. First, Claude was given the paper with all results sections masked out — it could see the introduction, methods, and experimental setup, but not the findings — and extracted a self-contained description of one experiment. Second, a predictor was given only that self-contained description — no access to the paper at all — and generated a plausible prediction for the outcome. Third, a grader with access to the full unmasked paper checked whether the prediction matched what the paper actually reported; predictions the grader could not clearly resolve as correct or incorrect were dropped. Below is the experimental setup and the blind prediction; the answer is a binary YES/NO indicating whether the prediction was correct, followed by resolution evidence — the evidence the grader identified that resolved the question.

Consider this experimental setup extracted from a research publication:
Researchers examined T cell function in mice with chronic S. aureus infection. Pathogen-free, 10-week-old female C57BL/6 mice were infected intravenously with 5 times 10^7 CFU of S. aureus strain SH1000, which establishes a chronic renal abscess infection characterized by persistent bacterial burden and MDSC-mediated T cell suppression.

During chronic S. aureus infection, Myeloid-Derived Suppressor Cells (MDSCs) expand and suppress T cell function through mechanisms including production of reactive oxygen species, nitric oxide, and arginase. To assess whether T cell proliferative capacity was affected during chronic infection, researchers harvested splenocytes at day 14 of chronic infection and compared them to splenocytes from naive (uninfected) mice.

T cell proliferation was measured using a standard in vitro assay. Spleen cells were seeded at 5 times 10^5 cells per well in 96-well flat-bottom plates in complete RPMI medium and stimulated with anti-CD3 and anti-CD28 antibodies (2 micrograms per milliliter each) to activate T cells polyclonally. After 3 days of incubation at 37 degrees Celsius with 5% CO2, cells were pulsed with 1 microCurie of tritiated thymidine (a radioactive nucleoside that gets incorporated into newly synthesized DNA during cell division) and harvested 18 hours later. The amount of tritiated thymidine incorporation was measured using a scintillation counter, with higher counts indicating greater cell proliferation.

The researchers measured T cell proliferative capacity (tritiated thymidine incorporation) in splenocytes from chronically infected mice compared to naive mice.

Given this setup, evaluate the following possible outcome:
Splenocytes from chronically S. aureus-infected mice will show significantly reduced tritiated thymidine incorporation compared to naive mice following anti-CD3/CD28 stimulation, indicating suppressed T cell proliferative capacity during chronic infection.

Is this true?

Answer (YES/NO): YES